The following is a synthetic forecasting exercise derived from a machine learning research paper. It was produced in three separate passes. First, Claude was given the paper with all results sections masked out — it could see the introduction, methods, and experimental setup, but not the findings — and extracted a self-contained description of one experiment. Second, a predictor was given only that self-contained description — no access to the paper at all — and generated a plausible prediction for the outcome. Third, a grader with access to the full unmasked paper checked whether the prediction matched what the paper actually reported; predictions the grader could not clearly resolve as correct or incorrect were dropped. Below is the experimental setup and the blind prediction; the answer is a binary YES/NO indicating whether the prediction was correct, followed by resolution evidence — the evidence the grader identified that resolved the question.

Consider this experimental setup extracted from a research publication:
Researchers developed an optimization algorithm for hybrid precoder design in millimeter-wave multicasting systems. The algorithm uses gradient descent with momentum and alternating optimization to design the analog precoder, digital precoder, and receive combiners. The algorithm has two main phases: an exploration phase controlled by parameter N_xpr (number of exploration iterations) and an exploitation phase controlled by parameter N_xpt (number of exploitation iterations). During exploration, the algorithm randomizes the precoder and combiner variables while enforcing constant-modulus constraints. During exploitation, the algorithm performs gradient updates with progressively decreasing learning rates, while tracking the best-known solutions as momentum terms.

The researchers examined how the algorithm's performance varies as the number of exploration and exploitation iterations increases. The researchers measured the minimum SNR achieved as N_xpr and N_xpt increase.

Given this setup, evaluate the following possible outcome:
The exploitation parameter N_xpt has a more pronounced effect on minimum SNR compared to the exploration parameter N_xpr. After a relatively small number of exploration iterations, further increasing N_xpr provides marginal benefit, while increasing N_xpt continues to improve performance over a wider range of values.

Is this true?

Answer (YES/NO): NO